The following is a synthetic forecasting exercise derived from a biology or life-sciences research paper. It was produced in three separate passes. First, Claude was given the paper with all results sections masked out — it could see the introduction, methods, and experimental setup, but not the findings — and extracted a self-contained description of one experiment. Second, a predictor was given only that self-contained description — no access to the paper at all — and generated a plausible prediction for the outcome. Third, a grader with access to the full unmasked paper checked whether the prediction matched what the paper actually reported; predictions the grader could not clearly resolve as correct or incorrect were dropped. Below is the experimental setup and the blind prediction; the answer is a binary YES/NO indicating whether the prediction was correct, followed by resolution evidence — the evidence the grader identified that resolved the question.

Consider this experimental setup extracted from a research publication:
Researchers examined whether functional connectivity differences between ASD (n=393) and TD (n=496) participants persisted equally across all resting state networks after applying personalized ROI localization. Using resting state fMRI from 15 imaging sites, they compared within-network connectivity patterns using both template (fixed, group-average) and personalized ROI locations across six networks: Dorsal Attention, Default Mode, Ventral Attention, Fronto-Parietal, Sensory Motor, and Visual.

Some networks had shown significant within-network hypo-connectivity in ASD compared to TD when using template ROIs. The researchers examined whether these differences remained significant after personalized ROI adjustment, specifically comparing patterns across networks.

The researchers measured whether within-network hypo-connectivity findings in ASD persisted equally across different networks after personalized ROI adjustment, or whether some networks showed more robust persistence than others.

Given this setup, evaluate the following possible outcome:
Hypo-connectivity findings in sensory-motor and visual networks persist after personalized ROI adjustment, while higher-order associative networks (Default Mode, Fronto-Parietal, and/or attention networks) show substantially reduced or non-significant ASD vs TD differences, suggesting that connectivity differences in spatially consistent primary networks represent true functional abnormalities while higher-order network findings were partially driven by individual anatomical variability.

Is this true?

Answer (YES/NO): NO